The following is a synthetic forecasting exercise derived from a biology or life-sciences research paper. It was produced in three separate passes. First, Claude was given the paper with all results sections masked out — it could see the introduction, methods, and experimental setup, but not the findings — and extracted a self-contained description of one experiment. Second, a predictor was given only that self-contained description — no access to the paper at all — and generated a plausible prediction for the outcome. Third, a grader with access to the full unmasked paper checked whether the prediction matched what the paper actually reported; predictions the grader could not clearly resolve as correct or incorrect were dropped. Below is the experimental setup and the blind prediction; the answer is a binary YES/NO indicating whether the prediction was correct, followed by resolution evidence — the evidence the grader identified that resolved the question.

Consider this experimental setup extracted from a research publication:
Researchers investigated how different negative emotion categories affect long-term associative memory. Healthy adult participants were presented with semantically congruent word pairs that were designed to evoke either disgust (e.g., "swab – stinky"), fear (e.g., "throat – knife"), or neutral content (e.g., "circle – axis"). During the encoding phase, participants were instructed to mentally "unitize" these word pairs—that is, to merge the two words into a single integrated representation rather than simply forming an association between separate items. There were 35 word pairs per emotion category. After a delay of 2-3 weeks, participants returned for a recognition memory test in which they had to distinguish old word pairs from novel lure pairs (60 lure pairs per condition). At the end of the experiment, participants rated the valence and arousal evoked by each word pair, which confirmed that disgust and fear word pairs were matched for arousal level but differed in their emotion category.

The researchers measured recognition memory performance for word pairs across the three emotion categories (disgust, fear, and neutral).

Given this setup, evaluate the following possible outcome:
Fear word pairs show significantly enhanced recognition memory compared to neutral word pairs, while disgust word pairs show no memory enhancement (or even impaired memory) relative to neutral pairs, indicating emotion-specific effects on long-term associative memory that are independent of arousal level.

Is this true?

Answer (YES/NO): NO